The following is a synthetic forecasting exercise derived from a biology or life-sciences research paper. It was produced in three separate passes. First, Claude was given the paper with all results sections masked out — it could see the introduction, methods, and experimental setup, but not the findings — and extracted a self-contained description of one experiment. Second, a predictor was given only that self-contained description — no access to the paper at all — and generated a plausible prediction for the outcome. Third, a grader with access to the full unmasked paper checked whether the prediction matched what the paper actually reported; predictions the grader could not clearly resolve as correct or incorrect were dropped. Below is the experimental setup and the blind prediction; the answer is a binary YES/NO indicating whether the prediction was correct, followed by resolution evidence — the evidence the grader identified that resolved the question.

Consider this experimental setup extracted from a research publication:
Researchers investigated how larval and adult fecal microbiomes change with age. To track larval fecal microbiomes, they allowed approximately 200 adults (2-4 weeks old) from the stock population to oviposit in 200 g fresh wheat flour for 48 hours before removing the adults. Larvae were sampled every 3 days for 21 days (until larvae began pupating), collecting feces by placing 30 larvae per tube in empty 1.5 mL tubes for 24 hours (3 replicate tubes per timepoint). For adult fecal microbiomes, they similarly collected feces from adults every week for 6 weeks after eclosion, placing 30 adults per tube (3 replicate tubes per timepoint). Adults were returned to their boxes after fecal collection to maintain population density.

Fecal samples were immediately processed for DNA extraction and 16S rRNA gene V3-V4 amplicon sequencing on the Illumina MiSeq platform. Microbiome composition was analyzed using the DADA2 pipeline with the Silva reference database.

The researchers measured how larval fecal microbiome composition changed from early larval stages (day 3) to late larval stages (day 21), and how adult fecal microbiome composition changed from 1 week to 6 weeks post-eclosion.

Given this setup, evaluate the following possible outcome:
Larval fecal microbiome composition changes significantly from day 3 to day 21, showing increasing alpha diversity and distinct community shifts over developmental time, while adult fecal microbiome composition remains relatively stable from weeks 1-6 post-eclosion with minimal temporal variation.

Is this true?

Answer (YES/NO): NO